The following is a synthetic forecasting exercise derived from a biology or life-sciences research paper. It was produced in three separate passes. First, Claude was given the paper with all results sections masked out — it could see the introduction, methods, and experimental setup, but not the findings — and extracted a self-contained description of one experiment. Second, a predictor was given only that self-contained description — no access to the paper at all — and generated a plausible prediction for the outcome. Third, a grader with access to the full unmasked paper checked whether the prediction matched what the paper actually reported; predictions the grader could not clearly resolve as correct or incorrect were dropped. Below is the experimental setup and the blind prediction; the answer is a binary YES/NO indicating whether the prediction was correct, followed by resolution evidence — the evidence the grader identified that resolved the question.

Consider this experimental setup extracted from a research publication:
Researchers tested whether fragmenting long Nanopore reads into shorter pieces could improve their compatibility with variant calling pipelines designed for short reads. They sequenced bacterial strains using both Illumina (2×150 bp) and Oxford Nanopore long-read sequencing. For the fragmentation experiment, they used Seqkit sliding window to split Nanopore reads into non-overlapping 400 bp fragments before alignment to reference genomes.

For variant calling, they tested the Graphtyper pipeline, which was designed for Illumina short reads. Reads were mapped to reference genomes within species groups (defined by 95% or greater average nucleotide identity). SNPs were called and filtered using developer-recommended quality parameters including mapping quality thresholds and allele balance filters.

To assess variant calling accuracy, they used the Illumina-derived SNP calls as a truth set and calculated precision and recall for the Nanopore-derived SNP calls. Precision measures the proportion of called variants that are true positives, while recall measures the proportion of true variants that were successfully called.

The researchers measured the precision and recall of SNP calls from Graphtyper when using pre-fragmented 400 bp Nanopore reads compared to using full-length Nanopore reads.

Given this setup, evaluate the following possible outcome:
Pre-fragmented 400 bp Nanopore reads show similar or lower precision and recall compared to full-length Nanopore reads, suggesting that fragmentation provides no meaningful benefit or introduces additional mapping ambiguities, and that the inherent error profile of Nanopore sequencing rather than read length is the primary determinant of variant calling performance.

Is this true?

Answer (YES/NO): NO